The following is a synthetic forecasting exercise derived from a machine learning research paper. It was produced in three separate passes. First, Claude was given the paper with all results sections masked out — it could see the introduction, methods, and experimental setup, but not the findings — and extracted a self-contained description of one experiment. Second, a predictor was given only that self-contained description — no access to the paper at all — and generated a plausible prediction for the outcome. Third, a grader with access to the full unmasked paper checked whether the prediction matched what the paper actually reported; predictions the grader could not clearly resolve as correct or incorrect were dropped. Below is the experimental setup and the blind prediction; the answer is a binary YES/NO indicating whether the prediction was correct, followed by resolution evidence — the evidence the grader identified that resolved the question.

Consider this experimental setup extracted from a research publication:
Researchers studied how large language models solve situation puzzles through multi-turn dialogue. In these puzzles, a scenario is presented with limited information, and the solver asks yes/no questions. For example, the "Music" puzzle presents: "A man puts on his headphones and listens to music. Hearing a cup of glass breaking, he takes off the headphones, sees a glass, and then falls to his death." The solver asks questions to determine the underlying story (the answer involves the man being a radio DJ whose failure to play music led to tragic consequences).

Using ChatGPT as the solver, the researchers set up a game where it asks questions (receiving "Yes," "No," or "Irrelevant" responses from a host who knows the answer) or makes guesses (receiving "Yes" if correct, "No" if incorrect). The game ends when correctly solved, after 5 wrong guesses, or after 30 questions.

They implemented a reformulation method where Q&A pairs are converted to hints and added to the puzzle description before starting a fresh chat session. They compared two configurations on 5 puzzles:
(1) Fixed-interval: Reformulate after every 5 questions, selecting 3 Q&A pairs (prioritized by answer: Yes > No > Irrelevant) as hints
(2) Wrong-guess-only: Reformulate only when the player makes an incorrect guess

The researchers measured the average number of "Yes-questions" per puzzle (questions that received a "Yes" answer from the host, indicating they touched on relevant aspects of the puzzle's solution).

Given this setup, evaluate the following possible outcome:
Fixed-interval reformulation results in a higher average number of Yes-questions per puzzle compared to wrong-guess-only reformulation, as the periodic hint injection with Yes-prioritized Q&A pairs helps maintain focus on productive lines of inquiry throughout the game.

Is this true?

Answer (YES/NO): NO